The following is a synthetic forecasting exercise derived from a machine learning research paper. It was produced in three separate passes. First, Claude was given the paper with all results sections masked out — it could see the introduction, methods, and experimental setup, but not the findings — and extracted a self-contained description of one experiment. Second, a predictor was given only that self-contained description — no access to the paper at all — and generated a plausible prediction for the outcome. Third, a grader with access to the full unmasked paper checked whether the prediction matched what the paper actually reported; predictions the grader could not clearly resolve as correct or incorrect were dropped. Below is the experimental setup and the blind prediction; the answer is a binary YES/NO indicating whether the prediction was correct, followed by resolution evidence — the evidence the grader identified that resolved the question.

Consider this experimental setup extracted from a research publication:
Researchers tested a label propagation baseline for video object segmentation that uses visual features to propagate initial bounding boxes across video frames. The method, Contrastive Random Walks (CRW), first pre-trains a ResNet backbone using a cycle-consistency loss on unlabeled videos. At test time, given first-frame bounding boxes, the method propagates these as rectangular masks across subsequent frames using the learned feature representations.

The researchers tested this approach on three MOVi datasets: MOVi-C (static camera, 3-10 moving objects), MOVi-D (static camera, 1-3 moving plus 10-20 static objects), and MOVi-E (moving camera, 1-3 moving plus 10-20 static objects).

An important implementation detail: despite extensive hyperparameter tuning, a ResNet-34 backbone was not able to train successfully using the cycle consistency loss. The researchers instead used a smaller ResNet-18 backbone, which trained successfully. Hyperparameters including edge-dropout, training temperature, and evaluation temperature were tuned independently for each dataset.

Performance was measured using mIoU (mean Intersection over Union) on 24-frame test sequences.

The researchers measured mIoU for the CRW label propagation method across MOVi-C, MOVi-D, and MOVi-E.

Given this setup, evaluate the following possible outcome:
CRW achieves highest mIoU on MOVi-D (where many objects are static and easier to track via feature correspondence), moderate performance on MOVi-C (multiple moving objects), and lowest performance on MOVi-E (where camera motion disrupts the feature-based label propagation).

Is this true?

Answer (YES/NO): NO